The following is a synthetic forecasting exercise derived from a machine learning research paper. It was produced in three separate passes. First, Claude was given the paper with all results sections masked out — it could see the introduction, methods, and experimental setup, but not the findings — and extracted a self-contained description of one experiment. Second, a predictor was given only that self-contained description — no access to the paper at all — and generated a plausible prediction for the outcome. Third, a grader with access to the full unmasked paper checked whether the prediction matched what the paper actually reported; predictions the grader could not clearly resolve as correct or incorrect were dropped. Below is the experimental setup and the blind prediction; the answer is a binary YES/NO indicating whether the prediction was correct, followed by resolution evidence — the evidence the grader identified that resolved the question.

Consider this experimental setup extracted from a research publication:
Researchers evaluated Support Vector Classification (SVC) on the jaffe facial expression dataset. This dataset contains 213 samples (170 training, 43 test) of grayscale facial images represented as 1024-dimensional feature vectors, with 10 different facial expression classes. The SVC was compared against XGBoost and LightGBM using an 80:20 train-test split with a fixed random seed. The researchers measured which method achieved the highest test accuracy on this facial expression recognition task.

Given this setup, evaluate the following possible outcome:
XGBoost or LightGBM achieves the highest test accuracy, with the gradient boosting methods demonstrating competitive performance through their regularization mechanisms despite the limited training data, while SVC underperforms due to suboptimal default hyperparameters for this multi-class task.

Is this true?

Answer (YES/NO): NO